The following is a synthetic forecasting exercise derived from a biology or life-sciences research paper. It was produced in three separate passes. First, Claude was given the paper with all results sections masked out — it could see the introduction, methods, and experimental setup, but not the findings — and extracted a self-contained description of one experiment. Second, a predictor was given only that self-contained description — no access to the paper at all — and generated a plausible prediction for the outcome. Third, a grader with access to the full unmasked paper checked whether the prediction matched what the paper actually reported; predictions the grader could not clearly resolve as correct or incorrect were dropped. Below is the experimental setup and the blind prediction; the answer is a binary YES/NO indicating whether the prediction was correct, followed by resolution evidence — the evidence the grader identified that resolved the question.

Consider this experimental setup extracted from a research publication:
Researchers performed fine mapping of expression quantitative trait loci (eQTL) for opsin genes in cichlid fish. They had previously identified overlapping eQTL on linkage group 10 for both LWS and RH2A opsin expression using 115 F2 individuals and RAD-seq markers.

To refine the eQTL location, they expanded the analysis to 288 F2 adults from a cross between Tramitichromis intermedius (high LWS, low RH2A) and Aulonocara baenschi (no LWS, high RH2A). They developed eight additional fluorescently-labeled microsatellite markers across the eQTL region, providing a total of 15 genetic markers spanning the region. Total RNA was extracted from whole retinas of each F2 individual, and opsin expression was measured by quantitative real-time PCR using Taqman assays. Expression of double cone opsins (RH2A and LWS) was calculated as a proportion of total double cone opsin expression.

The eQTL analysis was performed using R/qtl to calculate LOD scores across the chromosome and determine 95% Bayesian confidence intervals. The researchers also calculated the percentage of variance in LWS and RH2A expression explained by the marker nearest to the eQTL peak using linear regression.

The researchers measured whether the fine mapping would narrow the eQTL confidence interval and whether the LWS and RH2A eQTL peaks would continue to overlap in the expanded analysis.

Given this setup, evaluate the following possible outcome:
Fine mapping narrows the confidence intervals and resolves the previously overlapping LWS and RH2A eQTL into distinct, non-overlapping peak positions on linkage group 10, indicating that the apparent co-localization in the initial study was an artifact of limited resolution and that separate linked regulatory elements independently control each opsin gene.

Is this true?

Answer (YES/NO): NO